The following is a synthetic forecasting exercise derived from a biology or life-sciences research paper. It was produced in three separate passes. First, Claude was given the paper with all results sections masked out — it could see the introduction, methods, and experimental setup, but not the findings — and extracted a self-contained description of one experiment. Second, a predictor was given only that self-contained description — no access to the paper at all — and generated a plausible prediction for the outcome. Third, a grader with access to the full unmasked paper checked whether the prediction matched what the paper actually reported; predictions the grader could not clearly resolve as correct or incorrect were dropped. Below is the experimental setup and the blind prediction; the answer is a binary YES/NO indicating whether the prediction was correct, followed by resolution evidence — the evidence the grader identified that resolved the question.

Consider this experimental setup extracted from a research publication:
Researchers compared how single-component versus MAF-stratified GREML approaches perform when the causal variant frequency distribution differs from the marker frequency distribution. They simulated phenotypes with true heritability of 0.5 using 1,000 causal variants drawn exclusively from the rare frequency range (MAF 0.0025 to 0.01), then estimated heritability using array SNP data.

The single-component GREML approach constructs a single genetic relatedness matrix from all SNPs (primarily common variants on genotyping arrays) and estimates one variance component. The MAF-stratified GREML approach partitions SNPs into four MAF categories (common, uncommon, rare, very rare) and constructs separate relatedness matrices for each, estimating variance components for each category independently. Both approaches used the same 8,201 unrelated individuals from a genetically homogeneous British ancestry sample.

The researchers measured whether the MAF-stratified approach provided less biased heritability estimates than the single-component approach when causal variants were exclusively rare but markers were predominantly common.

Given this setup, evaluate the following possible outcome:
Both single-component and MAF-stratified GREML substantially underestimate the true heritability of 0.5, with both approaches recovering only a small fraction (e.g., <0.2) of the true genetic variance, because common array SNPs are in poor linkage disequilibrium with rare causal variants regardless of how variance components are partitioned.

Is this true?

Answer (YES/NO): NO